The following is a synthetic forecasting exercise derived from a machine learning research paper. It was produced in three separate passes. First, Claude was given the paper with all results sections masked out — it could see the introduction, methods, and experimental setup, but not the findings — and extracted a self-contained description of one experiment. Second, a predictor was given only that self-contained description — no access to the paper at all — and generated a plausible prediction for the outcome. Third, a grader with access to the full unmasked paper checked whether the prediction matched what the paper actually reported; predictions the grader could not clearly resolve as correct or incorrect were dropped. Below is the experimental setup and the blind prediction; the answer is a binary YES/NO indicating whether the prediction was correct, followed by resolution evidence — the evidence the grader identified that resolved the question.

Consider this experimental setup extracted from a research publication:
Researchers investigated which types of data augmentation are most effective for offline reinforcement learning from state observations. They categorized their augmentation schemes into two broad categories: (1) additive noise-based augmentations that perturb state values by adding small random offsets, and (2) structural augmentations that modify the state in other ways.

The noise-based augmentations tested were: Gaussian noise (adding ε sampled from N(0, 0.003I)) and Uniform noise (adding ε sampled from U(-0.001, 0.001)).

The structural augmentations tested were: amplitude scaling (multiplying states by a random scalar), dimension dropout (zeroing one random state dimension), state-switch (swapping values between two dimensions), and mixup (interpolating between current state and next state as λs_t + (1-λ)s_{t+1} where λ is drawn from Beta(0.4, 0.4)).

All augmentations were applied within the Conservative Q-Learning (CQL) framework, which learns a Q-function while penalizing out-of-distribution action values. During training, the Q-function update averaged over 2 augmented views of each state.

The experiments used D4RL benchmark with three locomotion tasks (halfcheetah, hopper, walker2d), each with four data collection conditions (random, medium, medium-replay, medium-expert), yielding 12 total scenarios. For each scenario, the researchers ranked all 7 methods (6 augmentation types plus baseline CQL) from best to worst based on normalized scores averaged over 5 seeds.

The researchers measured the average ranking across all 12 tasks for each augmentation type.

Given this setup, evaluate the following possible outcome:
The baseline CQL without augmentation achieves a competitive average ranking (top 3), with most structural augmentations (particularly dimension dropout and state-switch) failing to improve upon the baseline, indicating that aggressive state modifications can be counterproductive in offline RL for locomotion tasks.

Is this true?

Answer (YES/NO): NO